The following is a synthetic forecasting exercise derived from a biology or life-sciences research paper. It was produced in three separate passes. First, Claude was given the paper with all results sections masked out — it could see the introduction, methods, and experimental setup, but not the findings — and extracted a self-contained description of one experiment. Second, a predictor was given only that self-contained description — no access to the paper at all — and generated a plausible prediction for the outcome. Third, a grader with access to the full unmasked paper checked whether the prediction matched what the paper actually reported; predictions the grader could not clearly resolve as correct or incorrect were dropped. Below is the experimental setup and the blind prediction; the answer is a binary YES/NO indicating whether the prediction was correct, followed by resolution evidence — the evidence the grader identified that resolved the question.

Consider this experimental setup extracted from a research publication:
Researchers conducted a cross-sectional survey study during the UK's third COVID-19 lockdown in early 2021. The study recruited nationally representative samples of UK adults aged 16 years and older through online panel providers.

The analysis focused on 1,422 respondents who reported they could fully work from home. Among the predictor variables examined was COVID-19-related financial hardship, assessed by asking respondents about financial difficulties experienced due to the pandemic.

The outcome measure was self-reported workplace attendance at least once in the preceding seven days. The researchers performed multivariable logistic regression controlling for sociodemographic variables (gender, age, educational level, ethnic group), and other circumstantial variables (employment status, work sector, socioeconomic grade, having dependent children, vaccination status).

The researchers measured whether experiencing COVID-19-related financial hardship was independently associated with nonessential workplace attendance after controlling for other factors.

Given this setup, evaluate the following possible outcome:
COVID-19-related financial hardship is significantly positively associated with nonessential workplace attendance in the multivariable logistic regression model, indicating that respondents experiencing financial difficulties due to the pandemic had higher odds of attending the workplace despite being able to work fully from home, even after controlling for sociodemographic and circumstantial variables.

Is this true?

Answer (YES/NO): YES